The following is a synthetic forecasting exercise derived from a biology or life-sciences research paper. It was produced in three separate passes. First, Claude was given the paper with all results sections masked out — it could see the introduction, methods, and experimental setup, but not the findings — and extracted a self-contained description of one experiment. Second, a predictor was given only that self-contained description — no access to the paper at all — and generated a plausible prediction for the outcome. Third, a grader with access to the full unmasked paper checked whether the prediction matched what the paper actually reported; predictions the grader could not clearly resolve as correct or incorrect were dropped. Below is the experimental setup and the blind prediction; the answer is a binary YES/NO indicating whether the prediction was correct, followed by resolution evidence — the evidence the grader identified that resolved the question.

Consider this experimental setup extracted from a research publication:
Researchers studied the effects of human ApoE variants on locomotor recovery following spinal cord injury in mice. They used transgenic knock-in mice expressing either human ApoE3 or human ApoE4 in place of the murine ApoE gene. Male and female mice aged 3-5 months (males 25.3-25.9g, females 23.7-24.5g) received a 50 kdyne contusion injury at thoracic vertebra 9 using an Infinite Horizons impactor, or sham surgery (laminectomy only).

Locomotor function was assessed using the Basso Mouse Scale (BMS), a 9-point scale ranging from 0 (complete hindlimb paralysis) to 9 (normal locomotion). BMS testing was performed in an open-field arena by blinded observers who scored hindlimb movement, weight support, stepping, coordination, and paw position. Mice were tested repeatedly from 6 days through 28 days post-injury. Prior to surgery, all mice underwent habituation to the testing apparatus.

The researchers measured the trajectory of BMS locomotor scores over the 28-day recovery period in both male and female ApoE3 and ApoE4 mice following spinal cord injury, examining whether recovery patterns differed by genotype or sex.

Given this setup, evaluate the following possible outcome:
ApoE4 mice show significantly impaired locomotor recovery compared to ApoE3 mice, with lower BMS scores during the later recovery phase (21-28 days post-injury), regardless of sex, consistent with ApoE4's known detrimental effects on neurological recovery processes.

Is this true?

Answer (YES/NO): YES